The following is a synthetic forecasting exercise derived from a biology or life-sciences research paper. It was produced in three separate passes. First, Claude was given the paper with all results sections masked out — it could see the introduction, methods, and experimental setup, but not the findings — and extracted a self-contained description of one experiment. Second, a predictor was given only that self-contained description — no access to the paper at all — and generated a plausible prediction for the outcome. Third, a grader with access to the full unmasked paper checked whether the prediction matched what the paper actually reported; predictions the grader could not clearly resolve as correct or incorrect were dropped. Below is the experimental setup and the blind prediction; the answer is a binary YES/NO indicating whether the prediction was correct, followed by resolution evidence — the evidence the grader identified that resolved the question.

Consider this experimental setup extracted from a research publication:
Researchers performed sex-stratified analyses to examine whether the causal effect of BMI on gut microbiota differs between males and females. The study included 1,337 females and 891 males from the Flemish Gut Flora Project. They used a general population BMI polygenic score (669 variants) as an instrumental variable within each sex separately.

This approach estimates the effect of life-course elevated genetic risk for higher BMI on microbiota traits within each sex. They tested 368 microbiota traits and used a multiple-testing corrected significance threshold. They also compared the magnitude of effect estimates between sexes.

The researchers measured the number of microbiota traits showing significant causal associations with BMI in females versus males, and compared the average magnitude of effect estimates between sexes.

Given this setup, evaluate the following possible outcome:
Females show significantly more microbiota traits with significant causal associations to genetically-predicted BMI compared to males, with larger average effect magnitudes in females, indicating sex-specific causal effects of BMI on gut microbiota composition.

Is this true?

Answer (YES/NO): YES